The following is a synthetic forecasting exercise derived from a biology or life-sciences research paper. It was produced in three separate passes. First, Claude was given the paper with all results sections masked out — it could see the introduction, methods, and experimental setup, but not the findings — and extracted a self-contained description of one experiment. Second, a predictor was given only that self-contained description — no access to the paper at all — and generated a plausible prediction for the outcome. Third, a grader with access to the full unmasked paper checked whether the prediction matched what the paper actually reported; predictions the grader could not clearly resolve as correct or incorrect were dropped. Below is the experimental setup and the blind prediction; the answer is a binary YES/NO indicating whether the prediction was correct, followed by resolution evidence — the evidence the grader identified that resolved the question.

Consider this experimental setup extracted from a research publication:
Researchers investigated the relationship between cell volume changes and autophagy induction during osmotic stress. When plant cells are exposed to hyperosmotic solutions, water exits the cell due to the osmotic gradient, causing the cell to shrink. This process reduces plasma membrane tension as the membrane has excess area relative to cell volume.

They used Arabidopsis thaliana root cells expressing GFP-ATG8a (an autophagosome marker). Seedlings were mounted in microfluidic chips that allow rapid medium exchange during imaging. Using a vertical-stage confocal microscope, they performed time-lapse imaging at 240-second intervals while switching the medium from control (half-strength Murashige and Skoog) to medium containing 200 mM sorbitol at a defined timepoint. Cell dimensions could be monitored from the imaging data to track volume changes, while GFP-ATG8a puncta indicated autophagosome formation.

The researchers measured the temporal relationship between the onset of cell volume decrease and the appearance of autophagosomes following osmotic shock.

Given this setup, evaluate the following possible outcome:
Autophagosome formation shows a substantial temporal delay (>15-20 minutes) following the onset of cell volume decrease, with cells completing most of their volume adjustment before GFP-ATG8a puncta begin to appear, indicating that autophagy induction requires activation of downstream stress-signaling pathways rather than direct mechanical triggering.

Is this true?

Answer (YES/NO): NO